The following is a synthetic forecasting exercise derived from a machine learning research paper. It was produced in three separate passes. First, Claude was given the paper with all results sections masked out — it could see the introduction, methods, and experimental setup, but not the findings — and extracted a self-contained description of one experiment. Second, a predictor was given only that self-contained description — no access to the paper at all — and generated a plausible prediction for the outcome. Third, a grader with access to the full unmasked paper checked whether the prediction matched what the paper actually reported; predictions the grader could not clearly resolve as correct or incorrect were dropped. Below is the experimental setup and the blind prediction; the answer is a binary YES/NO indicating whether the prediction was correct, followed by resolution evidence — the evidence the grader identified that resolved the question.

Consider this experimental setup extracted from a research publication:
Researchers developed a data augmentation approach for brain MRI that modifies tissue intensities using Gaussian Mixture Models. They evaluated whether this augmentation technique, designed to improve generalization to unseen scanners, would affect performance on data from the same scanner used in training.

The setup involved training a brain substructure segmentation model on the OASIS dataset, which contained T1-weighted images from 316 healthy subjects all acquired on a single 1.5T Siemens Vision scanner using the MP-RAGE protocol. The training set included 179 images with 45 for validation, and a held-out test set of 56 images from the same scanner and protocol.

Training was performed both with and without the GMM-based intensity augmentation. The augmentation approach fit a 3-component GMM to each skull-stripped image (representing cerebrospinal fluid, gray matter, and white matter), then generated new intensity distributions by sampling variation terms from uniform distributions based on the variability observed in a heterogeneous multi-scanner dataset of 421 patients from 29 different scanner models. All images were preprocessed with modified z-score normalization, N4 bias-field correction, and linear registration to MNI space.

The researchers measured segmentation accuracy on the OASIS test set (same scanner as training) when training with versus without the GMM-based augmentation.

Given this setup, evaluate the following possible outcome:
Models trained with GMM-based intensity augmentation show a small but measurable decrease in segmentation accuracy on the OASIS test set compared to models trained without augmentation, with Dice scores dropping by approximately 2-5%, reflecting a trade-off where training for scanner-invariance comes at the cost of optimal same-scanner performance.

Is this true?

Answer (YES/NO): NO